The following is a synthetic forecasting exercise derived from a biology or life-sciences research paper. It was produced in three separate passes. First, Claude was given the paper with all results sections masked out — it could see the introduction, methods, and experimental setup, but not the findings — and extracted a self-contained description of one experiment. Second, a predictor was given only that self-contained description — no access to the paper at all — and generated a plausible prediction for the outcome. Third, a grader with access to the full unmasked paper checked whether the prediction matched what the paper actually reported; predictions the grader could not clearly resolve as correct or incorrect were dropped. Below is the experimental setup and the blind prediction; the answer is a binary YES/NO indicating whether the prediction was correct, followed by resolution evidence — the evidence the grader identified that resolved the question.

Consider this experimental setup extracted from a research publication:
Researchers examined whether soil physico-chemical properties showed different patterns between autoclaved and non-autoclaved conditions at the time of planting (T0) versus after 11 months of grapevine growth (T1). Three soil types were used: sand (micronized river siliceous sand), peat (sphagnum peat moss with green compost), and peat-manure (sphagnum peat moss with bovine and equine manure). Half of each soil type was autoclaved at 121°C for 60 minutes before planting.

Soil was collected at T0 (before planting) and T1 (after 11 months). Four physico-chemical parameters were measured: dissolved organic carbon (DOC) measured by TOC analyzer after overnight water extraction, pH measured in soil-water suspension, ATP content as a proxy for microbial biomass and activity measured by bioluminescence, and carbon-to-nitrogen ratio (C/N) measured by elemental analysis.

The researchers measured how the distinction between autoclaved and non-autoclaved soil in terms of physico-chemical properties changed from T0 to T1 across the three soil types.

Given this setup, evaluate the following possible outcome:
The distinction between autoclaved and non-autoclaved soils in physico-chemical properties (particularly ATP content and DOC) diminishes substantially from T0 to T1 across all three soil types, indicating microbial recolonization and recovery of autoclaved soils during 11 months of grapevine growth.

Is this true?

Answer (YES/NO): NO